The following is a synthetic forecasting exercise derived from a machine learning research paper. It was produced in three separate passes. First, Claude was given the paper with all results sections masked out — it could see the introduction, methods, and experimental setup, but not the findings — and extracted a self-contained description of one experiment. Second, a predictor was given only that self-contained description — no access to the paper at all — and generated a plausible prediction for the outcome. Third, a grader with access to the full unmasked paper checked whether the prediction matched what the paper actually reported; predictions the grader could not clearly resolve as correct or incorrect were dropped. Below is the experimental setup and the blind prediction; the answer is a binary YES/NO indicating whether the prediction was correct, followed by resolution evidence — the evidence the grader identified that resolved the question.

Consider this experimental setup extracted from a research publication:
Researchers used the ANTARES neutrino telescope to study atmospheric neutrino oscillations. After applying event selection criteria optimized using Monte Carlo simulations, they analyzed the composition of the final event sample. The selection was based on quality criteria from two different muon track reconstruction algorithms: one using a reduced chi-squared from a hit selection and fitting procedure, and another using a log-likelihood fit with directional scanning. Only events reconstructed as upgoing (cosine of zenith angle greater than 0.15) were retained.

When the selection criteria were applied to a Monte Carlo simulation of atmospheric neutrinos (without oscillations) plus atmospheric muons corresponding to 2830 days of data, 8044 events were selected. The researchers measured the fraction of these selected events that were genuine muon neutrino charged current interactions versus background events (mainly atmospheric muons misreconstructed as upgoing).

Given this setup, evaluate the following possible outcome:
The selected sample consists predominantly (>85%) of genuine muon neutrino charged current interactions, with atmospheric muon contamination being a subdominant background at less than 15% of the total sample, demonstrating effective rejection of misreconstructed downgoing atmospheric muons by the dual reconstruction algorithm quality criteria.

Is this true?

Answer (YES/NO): YES